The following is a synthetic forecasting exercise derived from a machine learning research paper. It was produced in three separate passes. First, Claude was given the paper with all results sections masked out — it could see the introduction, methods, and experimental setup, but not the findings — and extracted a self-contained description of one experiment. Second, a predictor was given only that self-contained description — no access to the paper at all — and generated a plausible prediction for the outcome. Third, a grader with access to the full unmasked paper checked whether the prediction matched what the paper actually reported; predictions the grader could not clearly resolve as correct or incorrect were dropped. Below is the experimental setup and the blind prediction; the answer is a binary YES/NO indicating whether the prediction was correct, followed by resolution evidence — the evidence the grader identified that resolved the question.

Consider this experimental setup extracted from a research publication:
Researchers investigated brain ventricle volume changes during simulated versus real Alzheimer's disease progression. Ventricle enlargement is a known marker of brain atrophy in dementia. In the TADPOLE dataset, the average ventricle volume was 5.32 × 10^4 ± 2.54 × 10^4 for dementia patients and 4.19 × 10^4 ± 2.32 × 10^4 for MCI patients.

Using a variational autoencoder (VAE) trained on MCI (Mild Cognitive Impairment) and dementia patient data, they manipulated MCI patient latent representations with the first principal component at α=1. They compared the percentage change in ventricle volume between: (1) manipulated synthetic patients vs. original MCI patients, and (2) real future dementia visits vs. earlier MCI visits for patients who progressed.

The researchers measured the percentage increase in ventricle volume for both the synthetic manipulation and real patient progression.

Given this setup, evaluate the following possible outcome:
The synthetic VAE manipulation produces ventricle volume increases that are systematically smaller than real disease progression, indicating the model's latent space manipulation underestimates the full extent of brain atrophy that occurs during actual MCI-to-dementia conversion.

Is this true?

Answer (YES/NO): NO